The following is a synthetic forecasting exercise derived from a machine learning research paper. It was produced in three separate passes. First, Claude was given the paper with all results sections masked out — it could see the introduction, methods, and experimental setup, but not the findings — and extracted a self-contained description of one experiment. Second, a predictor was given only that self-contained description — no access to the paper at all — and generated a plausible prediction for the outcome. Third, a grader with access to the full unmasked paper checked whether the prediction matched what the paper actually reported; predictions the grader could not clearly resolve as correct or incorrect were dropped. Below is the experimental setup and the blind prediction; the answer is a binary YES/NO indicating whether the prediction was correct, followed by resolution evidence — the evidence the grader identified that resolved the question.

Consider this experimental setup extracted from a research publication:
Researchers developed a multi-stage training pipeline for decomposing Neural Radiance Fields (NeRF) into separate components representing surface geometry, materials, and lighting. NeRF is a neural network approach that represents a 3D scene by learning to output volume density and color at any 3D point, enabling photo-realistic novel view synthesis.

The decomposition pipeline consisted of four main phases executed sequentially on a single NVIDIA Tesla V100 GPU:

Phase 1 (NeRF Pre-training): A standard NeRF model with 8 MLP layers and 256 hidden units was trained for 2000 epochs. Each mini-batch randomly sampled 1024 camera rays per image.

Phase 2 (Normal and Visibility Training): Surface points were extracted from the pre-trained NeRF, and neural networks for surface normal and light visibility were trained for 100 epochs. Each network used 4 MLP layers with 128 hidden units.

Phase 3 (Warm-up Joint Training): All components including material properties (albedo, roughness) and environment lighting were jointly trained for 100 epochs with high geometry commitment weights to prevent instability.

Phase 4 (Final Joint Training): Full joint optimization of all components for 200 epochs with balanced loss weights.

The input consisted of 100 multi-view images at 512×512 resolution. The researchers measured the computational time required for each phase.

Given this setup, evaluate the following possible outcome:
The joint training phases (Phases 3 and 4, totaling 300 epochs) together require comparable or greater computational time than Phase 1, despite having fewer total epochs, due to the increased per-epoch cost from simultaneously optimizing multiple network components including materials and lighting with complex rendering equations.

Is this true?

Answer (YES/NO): NO